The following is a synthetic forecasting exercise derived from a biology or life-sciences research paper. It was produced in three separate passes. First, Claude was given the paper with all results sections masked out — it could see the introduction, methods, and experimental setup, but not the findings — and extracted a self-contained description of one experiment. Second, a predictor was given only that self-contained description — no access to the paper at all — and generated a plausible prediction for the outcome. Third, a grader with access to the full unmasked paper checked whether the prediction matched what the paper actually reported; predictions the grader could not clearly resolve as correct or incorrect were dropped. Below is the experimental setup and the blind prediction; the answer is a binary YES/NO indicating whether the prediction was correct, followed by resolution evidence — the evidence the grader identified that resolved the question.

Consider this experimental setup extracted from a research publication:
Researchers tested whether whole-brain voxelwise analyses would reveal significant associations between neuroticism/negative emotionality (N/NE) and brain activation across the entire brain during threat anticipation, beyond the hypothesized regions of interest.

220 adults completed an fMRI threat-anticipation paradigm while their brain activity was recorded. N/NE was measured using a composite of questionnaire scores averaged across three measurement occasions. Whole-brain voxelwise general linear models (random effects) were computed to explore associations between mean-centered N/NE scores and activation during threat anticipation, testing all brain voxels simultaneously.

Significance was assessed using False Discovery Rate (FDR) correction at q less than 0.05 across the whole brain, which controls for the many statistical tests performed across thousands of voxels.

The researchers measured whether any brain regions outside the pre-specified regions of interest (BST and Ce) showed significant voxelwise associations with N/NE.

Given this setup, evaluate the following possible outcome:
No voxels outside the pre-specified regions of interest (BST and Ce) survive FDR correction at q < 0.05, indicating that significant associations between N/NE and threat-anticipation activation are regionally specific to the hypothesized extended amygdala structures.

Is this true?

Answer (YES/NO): YES